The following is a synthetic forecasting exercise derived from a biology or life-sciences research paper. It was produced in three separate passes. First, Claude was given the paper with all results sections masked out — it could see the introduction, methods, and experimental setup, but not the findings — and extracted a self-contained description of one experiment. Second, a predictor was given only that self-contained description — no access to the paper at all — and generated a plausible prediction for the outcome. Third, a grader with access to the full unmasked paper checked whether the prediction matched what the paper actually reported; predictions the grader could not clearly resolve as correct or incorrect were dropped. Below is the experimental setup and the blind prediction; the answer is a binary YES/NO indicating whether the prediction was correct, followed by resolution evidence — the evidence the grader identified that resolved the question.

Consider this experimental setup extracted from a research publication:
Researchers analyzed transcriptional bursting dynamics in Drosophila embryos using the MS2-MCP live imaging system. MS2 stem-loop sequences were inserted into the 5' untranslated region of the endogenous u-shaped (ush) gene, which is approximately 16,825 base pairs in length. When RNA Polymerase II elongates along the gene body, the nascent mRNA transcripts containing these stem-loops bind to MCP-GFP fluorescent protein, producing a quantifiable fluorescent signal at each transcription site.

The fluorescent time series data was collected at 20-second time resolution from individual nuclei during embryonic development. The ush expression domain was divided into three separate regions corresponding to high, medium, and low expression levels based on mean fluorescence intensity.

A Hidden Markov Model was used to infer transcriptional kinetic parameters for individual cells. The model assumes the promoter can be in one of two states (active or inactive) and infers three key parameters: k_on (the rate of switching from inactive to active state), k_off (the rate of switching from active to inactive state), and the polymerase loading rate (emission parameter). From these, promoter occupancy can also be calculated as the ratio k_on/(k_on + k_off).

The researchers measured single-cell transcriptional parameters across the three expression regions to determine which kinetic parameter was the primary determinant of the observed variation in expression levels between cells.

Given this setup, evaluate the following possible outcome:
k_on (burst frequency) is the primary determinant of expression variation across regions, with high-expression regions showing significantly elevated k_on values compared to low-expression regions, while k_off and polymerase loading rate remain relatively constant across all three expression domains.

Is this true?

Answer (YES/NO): YES